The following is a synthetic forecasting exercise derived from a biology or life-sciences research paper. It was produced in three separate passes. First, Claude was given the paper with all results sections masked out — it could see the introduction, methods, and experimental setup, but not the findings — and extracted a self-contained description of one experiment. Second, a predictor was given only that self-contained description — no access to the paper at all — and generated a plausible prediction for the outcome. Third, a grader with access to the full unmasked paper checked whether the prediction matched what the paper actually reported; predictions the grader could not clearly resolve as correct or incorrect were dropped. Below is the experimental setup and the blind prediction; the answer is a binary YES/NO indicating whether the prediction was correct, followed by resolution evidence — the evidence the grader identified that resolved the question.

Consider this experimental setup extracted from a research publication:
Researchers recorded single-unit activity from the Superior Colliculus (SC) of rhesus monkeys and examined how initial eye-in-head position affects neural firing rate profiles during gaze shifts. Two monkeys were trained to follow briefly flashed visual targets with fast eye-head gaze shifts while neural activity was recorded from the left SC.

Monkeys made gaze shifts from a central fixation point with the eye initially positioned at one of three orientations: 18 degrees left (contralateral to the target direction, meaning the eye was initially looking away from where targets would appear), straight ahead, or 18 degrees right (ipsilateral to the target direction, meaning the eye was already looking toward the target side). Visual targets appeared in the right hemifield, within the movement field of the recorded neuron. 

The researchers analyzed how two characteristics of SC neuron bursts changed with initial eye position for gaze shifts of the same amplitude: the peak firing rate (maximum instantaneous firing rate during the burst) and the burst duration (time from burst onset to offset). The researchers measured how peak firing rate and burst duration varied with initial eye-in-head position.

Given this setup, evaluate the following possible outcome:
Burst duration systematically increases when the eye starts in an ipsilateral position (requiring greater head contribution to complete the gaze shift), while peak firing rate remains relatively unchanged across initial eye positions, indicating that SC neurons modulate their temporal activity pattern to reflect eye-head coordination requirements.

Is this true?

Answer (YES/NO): NO